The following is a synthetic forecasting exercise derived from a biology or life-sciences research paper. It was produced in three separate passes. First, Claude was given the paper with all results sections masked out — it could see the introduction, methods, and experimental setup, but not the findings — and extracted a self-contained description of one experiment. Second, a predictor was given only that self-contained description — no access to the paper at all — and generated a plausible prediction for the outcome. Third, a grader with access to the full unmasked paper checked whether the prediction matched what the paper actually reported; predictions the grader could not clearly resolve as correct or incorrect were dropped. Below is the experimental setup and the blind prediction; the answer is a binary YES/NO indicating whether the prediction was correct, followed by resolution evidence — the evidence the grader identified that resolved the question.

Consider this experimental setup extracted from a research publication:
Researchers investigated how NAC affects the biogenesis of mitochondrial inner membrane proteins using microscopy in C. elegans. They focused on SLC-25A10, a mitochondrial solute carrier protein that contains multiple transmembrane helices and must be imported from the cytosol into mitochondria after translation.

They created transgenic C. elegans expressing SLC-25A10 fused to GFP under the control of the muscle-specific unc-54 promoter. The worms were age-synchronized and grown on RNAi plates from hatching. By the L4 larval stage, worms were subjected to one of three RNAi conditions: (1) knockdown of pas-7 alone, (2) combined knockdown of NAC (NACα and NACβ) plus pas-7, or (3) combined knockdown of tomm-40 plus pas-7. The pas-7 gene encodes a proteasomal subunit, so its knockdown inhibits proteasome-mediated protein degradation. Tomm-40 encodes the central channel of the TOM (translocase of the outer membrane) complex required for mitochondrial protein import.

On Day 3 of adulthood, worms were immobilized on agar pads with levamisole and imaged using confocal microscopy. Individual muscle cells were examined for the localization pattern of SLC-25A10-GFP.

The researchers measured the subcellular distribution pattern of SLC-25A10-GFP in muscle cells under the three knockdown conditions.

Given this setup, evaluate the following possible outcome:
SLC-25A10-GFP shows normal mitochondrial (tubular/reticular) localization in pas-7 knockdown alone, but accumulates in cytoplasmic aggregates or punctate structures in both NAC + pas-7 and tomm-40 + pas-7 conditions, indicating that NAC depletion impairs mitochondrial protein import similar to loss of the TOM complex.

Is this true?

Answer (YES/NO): NO